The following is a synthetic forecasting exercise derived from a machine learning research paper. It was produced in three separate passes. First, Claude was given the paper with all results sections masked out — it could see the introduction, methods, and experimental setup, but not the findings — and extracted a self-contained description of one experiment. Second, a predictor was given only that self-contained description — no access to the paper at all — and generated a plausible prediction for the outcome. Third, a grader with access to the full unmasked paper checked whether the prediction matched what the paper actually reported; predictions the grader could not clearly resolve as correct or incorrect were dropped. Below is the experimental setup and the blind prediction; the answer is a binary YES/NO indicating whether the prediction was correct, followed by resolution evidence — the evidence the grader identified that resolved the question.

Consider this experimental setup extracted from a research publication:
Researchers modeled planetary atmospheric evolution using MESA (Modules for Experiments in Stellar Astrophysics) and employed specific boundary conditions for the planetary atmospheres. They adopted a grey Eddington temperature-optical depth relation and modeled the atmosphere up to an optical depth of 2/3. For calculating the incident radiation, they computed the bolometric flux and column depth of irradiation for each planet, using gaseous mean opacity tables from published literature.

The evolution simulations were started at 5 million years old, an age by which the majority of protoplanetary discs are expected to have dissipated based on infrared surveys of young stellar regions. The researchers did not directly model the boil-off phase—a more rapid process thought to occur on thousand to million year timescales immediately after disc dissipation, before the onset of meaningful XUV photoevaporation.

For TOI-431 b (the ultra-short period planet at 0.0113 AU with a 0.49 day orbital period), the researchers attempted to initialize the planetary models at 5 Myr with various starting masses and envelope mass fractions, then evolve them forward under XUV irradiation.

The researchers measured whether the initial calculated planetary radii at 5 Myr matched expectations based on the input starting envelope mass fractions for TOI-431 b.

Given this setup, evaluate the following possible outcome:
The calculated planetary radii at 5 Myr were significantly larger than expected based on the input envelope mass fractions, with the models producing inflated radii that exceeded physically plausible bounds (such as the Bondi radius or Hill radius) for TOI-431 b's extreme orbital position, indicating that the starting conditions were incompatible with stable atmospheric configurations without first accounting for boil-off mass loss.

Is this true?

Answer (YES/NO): NO